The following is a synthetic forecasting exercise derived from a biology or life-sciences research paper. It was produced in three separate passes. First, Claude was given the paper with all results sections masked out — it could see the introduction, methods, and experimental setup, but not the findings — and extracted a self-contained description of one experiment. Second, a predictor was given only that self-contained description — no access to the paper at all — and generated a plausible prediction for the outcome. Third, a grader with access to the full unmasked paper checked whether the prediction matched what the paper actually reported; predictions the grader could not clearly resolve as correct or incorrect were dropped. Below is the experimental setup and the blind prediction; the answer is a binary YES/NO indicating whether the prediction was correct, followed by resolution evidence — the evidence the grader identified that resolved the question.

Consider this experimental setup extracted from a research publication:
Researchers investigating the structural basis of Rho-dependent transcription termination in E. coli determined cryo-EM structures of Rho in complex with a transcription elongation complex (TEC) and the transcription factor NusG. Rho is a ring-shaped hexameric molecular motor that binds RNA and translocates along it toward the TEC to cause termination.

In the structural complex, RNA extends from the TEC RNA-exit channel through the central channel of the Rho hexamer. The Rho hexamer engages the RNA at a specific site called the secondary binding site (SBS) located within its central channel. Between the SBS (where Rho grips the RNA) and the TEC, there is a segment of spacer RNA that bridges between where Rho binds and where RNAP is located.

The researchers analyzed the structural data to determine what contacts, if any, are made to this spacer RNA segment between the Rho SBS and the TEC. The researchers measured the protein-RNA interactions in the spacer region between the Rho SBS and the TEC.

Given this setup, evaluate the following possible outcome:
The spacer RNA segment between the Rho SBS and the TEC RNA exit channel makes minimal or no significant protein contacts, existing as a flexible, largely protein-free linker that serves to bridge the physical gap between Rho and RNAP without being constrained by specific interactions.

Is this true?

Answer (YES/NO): NO